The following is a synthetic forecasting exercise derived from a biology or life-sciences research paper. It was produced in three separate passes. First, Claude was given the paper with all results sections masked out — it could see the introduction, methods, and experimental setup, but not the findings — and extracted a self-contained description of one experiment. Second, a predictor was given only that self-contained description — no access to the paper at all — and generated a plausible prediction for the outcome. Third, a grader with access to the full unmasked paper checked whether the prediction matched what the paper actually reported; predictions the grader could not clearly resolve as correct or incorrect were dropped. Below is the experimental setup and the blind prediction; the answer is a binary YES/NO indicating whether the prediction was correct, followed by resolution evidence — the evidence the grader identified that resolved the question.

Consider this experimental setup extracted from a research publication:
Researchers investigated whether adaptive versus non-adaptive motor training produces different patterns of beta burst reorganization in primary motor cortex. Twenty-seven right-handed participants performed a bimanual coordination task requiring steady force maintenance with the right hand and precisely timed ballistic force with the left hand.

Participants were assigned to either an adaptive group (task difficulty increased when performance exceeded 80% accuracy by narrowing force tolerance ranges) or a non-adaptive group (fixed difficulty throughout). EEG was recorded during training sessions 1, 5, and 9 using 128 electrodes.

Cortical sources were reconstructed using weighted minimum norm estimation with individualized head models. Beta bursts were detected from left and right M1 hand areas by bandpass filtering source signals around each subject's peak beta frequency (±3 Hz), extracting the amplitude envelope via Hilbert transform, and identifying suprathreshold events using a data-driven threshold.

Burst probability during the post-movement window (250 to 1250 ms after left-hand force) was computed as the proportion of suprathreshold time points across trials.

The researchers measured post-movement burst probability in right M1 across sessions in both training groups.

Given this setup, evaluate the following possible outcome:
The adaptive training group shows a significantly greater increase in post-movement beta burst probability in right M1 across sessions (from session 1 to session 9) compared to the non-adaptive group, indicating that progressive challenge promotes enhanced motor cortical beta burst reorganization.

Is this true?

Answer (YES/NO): NO